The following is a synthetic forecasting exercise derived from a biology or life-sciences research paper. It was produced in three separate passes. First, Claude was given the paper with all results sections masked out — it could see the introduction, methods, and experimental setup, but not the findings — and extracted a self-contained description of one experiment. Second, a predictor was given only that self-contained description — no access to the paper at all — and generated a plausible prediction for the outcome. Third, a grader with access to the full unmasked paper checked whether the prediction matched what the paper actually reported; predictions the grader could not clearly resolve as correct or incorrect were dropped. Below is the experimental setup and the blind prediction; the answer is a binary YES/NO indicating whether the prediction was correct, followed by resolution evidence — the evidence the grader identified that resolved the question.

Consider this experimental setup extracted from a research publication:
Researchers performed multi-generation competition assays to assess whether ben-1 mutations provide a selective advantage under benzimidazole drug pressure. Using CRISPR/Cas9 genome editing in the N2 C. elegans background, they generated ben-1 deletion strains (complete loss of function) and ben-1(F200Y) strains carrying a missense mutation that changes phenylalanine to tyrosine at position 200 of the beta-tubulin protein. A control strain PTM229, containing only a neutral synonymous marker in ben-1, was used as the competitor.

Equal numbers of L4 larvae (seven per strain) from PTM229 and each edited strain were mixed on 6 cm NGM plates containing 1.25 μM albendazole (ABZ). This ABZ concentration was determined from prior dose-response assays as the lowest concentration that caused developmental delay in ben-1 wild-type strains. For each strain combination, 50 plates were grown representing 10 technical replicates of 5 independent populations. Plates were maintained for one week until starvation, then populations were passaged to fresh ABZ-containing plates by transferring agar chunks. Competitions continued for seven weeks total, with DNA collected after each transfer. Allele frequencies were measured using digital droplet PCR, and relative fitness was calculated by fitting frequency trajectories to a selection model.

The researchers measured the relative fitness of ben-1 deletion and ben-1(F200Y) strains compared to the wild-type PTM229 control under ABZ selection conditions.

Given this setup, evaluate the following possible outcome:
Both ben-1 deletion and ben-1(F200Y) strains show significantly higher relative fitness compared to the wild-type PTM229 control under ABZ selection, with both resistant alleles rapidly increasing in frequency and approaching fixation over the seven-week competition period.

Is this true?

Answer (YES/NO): NO